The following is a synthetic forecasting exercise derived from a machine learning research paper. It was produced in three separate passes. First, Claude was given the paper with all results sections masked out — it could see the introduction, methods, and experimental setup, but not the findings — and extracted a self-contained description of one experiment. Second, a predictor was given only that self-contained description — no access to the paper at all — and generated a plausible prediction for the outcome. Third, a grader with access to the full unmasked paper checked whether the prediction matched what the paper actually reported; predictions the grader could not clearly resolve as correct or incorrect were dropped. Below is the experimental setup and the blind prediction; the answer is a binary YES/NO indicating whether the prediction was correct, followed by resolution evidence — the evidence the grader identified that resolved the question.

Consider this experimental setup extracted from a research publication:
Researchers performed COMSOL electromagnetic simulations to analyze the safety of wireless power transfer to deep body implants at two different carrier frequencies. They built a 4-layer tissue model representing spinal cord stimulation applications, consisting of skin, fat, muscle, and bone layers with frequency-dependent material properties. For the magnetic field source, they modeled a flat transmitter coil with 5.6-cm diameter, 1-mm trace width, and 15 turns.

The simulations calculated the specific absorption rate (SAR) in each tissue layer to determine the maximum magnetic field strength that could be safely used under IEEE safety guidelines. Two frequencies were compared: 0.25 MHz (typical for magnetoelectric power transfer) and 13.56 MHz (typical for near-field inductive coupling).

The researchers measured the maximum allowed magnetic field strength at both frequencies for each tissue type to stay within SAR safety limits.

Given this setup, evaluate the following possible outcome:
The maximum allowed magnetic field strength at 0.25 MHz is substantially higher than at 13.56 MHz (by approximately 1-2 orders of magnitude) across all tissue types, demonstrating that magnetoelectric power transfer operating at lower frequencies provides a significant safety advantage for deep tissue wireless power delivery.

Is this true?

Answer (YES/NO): YES